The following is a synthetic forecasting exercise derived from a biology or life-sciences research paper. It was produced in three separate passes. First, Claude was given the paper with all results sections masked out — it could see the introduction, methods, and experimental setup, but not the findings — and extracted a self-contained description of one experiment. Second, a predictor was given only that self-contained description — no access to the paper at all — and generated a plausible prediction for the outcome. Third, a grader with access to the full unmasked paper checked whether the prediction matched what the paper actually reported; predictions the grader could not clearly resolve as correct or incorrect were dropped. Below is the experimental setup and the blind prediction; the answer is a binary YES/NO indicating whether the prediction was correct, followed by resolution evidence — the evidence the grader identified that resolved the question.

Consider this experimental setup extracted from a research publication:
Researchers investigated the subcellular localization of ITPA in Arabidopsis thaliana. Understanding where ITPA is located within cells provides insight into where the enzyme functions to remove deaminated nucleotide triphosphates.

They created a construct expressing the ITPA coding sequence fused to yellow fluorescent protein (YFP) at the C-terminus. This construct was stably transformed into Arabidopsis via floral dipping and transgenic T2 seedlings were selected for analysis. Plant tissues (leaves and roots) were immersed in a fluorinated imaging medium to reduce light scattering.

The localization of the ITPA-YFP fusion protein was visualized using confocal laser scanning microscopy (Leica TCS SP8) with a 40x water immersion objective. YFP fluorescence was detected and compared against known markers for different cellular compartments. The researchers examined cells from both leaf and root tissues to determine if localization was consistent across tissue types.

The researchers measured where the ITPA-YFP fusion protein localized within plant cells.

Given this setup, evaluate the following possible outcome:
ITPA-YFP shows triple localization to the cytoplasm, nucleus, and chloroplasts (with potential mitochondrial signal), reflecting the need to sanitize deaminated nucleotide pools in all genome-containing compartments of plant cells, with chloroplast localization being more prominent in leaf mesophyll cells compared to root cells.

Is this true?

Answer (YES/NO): NO